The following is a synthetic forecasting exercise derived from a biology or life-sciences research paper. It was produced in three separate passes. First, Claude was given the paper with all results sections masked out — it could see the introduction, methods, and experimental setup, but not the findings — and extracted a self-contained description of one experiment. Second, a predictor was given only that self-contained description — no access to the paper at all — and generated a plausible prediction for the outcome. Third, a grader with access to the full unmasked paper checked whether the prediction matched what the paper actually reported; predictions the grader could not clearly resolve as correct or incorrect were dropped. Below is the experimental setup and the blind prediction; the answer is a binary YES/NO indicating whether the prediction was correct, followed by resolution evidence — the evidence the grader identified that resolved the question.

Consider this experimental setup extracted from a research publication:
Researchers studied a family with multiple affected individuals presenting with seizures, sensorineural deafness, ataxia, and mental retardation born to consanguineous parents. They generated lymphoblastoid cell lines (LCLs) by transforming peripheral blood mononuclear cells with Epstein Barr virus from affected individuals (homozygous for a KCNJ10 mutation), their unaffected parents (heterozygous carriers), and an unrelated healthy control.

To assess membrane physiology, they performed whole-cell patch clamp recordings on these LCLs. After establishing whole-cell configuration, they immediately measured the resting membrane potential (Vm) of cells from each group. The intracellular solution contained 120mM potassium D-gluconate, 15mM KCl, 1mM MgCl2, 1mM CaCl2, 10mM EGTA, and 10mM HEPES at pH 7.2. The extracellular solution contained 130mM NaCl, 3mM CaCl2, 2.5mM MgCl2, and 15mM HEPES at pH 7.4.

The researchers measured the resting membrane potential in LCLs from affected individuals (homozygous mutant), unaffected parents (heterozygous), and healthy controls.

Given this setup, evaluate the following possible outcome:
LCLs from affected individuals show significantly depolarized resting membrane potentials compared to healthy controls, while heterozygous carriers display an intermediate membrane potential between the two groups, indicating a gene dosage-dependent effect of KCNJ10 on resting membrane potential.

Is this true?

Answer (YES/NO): NO